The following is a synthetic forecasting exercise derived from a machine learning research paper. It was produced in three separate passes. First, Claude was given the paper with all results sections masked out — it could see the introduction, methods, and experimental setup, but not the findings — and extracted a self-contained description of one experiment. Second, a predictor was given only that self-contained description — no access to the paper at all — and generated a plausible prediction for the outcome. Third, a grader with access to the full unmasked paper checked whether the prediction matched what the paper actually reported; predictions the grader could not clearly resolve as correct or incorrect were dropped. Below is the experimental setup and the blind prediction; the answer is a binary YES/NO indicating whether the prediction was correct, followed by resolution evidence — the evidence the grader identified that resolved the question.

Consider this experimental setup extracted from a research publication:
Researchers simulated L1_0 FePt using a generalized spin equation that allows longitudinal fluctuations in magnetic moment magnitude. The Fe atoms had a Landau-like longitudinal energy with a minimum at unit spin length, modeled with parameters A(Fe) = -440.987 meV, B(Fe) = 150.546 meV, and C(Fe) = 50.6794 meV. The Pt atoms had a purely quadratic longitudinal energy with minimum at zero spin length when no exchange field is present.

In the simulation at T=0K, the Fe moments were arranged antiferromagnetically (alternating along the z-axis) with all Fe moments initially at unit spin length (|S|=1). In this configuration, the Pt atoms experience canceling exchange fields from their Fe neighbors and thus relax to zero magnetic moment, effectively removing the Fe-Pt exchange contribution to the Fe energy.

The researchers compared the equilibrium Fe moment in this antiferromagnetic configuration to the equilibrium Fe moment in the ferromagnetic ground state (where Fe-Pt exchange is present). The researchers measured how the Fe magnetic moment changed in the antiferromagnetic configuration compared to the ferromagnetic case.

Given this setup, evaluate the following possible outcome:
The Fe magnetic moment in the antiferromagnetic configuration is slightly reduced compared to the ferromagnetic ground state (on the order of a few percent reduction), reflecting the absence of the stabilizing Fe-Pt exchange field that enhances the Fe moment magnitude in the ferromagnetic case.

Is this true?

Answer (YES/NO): YES